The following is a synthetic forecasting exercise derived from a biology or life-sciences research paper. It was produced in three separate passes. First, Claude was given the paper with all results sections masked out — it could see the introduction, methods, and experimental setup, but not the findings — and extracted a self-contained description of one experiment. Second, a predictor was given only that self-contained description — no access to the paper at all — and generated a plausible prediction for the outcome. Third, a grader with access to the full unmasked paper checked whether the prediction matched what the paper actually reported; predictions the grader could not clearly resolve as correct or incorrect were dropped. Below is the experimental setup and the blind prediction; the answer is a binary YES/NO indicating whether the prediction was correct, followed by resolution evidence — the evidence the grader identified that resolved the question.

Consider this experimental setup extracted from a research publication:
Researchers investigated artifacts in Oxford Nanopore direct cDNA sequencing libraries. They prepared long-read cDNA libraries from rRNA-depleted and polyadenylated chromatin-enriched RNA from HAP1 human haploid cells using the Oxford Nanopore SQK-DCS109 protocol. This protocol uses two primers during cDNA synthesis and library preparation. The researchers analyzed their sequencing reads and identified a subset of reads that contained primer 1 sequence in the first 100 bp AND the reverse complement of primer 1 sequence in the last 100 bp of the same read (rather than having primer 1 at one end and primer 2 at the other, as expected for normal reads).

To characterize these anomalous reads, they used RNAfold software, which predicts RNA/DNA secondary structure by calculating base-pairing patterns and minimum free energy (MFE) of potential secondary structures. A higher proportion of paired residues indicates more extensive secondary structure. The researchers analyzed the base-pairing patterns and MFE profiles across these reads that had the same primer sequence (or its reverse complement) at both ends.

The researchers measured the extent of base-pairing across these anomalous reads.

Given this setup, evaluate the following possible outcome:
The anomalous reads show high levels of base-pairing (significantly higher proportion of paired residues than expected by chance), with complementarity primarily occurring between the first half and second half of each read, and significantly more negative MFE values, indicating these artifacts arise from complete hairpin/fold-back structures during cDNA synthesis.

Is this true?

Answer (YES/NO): YES